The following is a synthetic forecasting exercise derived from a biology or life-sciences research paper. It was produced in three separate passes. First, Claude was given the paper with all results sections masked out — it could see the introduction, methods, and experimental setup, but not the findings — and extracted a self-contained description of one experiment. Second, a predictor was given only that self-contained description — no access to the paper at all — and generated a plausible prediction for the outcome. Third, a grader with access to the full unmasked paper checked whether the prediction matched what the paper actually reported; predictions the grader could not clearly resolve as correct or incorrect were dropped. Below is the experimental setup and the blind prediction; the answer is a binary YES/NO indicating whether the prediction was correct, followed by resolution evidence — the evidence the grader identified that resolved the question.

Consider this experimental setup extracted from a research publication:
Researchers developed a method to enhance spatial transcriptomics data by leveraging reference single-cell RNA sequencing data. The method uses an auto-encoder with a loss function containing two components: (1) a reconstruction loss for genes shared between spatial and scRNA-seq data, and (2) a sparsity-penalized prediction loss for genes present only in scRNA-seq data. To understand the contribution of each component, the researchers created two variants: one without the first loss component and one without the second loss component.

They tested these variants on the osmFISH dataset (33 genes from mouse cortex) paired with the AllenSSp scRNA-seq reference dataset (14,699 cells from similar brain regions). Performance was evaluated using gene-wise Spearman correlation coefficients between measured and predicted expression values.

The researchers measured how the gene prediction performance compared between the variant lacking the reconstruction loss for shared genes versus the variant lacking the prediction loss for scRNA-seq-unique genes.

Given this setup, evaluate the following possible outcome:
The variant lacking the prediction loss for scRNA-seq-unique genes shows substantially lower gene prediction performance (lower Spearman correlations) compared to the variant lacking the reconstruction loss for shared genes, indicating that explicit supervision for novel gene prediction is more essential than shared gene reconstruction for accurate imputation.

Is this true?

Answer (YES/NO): YES